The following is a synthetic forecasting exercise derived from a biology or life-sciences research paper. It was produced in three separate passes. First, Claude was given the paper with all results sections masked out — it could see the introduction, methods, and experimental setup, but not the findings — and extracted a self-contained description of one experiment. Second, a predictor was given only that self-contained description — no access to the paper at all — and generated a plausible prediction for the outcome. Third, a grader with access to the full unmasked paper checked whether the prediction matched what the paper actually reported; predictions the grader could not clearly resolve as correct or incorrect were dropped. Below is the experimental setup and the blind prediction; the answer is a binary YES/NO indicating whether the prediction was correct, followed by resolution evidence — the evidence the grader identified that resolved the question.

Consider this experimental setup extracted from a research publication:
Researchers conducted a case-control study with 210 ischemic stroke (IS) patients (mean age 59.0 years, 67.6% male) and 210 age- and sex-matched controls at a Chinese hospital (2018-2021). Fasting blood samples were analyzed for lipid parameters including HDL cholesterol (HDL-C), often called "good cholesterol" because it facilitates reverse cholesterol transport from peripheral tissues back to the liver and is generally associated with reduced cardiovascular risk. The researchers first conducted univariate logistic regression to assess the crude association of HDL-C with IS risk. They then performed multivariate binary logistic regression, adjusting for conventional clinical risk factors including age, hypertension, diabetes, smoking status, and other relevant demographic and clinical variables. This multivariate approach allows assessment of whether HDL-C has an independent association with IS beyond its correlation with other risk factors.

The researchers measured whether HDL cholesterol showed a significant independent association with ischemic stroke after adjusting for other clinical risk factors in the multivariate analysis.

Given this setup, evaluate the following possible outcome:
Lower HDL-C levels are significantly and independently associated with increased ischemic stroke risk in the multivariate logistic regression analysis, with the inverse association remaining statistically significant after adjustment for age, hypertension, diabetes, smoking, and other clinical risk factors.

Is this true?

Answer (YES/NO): NO